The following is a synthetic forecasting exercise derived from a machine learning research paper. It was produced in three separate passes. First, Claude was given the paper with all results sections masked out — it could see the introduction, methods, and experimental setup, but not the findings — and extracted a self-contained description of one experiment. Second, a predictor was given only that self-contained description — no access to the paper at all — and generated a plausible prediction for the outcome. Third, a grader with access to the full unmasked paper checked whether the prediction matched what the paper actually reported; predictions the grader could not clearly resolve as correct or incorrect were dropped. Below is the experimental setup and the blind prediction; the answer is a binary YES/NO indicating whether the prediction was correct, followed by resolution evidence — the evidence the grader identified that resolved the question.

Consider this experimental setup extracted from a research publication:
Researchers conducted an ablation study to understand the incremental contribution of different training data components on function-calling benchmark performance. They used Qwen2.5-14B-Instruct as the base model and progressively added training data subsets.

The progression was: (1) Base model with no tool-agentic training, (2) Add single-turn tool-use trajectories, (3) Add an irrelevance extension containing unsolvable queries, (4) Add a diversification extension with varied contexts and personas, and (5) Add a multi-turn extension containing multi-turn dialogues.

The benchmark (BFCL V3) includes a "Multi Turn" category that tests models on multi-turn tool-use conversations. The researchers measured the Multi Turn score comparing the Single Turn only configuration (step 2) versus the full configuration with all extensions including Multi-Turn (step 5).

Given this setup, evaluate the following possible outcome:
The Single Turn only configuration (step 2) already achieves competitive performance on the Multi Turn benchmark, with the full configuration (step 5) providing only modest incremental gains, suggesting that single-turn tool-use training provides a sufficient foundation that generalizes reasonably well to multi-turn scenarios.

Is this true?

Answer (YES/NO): YES